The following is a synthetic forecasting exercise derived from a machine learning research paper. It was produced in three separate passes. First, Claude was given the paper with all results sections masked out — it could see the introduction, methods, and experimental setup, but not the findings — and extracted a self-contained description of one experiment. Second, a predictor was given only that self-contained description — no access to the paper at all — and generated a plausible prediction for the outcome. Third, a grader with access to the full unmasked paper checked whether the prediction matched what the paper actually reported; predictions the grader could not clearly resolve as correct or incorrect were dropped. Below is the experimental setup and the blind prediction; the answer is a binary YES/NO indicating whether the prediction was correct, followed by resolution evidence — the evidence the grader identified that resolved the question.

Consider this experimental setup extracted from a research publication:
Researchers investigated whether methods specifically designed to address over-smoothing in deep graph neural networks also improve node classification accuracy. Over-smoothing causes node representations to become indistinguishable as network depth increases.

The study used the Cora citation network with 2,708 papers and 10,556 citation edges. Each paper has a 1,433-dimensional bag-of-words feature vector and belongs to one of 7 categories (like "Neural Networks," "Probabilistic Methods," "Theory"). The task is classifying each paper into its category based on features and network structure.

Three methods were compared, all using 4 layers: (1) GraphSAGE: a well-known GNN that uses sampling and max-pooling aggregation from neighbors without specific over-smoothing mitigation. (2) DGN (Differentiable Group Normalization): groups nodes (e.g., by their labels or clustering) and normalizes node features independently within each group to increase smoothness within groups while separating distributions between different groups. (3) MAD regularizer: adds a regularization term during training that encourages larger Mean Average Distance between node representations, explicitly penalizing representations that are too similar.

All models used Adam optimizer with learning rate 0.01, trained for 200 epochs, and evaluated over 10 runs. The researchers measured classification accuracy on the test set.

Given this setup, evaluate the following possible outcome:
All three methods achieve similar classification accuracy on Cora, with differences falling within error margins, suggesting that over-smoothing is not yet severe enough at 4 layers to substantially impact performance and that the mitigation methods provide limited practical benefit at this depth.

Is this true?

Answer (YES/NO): NO